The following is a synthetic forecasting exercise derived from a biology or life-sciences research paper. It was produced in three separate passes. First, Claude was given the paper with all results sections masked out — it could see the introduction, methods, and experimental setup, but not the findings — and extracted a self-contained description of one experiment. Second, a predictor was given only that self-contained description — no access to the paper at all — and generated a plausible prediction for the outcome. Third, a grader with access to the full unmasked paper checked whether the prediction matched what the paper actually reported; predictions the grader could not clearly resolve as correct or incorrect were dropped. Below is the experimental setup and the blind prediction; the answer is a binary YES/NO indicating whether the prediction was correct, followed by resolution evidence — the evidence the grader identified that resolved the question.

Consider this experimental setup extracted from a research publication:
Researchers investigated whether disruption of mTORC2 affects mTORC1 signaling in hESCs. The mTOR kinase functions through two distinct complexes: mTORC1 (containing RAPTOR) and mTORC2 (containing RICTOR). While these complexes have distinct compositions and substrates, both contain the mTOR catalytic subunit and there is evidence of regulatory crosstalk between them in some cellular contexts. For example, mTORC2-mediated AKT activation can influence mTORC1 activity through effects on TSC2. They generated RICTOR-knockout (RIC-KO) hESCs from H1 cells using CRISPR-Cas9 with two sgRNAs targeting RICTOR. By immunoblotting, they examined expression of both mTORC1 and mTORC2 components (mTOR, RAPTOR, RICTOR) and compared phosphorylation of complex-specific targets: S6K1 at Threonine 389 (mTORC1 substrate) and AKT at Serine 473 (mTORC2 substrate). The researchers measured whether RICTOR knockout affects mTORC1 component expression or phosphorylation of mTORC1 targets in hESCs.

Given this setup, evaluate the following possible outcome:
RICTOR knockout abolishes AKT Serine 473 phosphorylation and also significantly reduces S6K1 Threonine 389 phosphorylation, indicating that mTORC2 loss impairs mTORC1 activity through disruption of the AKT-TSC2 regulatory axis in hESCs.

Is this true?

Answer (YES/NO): NO